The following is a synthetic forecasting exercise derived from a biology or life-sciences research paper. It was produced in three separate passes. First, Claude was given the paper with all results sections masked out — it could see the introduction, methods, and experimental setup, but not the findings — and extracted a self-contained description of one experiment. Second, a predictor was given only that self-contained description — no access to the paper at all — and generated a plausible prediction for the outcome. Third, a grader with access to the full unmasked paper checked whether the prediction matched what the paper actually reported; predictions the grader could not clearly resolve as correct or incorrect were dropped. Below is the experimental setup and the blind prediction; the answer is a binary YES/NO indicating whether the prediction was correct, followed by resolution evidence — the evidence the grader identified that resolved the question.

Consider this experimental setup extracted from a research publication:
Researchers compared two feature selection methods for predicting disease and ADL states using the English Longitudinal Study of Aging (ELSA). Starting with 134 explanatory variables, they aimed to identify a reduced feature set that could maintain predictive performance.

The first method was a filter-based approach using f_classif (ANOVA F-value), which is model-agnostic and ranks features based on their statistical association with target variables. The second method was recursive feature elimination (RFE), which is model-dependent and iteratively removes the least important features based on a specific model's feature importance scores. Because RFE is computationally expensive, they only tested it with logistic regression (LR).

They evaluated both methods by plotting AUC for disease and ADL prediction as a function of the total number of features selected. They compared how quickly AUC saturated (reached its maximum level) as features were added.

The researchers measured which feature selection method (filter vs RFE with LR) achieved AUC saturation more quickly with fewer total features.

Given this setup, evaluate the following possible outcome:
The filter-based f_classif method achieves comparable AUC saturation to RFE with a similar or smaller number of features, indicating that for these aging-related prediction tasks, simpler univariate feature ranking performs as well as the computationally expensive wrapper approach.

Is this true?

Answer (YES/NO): YES